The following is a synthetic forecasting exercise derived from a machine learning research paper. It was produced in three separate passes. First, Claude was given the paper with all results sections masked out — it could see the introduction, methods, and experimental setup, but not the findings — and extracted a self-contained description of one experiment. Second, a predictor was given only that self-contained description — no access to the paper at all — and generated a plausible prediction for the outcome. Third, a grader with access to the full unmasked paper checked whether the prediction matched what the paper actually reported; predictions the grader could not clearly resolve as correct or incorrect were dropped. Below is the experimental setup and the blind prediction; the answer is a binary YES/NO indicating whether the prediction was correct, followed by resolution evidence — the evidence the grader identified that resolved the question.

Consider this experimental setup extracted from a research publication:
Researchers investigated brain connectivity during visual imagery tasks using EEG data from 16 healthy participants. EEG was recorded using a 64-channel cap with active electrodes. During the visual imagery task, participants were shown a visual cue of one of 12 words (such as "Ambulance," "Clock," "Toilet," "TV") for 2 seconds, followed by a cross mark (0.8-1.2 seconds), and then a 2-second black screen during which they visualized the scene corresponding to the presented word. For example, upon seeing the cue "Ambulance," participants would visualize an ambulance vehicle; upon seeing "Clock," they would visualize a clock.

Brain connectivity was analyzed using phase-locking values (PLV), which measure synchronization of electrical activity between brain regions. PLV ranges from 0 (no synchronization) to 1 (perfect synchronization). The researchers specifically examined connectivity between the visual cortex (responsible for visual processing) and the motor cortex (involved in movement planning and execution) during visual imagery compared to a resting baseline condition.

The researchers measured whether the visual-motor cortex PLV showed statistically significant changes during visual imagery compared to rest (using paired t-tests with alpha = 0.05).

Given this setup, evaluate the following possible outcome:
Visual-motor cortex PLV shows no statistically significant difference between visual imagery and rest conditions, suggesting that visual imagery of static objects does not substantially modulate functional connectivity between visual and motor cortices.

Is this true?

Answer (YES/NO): YES